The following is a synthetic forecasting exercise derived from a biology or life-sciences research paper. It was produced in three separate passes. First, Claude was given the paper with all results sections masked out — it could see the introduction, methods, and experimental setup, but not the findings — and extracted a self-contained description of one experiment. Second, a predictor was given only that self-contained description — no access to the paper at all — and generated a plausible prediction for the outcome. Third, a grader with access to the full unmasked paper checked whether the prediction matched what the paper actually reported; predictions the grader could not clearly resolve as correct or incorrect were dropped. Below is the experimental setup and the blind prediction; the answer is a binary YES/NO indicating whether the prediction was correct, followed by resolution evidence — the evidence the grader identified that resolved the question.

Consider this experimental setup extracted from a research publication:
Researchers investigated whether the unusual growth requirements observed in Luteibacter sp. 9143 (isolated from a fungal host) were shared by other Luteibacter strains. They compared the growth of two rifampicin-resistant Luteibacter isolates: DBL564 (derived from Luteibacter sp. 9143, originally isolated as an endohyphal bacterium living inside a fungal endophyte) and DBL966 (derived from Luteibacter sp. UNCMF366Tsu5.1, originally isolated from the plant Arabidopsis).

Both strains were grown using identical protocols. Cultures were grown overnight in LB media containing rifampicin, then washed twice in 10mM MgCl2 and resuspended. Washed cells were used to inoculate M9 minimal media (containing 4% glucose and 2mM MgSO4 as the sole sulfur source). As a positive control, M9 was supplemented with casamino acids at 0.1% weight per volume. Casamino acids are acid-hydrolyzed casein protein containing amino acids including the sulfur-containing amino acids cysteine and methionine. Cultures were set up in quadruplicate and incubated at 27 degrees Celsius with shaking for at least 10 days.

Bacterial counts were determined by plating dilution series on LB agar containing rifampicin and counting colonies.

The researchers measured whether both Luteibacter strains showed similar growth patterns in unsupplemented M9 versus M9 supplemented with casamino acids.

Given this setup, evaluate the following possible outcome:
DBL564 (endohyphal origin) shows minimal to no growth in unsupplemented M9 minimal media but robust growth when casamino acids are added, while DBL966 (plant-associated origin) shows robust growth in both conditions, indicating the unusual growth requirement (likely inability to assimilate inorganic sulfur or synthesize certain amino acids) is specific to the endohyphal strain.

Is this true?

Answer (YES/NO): NO